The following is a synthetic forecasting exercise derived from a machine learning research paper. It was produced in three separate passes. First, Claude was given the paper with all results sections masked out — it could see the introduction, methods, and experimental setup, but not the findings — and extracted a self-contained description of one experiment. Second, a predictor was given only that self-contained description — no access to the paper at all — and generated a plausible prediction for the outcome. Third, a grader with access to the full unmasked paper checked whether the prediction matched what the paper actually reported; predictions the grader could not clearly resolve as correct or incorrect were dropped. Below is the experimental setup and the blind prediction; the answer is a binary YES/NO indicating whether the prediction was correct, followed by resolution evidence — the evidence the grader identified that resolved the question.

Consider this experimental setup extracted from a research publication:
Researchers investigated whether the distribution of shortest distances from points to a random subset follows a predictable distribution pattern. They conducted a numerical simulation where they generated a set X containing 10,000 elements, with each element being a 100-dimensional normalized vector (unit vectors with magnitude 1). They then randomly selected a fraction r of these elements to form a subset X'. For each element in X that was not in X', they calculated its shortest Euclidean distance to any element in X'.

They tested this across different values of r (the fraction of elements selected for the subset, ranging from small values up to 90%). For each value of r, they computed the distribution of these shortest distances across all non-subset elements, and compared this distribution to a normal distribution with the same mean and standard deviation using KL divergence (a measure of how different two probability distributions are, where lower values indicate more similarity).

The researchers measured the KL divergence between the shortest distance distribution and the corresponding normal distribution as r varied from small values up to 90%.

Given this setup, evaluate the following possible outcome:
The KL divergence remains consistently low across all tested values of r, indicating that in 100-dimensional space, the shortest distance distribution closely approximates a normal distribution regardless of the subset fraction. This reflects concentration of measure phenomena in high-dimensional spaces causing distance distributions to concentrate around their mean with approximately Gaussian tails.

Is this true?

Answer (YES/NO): NO